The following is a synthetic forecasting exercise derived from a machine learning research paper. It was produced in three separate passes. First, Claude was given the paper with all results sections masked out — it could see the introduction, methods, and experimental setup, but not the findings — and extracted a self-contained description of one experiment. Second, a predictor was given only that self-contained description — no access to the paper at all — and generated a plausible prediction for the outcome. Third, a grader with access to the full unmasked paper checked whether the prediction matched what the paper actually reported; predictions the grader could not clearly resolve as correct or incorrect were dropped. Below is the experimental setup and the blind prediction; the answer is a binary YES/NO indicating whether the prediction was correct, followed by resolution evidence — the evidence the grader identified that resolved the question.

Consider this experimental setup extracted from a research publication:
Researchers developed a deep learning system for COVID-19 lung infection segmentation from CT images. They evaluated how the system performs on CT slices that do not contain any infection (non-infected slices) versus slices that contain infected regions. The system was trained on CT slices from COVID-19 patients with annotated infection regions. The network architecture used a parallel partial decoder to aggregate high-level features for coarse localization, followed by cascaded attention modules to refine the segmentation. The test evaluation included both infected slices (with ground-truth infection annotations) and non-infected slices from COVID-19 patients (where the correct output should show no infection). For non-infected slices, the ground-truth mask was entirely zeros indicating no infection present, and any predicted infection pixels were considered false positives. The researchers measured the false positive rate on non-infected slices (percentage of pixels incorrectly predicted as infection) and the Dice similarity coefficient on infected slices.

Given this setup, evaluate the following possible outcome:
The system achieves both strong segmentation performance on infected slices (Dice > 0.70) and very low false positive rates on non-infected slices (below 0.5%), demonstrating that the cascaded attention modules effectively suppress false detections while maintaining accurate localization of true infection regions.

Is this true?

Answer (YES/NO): NO